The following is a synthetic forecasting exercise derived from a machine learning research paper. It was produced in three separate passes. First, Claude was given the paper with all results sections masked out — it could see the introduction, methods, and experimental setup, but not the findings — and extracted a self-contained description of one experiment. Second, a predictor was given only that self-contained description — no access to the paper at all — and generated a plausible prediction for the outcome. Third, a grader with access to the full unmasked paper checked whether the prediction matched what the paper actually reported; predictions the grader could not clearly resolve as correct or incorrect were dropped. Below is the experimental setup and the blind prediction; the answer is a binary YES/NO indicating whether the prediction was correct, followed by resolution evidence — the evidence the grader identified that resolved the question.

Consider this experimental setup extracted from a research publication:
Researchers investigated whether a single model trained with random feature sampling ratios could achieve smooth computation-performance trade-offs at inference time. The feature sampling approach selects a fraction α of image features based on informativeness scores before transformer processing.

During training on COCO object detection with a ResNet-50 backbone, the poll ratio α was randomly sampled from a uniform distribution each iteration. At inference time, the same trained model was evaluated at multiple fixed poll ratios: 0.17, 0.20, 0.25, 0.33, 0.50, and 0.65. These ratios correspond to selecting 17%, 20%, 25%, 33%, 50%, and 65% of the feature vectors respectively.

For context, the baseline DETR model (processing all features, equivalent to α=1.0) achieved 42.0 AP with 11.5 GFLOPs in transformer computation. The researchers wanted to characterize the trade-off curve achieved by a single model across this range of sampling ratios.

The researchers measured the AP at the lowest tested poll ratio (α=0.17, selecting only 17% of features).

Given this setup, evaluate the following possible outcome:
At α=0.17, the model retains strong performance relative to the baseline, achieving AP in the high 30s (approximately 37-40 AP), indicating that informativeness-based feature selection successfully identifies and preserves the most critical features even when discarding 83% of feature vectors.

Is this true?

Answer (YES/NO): YES